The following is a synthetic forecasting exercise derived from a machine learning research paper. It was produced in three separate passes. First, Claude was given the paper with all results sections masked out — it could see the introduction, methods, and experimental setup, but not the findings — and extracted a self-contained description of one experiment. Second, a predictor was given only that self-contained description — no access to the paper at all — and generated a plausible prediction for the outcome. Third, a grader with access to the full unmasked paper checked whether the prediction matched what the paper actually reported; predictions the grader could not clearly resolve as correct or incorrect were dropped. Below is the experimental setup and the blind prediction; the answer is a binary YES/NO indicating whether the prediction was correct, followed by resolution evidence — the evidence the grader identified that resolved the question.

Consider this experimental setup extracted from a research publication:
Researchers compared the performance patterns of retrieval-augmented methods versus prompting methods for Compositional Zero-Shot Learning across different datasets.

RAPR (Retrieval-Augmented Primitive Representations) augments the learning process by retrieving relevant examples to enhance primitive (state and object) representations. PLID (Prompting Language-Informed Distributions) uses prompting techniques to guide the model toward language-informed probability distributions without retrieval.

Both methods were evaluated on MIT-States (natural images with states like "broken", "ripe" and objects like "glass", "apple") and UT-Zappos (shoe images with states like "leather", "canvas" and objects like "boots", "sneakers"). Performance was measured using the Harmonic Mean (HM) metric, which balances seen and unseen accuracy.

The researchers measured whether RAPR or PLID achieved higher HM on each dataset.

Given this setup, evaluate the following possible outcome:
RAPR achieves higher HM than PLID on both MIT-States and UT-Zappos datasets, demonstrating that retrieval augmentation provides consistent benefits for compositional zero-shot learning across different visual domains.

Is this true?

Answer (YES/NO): YES